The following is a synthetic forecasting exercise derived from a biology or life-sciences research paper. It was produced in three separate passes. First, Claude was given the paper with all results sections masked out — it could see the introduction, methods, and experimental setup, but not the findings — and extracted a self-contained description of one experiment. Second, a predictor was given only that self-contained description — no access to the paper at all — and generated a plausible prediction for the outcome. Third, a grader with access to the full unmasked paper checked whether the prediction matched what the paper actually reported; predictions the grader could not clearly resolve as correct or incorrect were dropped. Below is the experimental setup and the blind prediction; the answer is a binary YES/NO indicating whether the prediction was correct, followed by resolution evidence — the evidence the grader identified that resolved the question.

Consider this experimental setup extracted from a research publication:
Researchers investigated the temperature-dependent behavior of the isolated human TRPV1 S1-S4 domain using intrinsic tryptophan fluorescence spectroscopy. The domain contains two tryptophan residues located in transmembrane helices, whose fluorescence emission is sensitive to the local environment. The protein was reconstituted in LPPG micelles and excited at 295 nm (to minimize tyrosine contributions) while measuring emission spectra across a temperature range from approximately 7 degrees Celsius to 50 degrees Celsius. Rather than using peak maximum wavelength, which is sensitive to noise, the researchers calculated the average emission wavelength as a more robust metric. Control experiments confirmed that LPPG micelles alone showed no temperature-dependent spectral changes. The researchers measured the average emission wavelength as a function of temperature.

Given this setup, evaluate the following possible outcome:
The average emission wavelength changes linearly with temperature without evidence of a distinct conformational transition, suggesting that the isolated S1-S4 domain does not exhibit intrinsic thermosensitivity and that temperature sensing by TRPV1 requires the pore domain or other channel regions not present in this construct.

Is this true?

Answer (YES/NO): NO